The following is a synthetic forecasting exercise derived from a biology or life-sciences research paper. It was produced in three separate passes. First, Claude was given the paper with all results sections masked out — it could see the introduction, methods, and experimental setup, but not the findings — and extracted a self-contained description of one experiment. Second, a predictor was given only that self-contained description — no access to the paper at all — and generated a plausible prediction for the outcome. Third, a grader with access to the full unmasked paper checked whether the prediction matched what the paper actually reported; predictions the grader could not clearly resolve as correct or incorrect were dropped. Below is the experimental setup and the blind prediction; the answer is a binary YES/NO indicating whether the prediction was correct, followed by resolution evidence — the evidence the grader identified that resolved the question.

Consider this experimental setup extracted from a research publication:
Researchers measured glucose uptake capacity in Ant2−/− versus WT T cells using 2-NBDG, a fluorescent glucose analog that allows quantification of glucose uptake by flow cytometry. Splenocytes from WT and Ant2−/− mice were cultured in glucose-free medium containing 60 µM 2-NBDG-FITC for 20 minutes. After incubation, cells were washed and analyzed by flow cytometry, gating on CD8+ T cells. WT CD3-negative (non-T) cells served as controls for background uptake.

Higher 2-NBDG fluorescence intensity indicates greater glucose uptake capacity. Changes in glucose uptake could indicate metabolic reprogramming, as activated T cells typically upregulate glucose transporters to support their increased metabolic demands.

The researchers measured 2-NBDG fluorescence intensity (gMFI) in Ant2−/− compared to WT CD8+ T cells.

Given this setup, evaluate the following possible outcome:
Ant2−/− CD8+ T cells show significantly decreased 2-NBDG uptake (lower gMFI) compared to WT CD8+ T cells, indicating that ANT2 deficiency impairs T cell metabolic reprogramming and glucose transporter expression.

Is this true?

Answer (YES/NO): NO